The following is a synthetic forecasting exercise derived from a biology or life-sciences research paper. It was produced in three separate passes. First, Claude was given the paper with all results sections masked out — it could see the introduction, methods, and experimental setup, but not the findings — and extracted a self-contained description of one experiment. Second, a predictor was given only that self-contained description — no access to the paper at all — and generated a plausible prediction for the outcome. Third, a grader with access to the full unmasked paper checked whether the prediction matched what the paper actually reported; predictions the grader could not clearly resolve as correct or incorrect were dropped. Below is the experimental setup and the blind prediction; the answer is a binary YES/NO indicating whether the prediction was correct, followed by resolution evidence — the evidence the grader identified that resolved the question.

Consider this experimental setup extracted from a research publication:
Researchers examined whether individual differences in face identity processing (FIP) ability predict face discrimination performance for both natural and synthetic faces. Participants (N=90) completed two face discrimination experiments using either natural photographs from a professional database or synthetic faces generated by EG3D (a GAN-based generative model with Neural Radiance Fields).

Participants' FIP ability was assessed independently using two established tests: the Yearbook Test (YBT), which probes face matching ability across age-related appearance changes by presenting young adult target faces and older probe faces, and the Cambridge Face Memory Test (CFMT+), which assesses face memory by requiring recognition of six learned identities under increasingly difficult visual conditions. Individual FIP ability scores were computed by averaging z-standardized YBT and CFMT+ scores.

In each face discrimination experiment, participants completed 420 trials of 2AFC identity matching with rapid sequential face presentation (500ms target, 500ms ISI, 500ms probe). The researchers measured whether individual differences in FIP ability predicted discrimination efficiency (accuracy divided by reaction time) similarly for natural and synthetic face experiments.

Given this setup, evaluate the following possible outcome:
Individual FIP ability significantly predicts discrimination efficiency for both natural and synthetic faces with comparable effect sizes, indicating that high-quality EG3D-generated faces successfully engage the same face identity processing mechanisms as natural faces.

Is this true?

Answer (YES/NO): YES